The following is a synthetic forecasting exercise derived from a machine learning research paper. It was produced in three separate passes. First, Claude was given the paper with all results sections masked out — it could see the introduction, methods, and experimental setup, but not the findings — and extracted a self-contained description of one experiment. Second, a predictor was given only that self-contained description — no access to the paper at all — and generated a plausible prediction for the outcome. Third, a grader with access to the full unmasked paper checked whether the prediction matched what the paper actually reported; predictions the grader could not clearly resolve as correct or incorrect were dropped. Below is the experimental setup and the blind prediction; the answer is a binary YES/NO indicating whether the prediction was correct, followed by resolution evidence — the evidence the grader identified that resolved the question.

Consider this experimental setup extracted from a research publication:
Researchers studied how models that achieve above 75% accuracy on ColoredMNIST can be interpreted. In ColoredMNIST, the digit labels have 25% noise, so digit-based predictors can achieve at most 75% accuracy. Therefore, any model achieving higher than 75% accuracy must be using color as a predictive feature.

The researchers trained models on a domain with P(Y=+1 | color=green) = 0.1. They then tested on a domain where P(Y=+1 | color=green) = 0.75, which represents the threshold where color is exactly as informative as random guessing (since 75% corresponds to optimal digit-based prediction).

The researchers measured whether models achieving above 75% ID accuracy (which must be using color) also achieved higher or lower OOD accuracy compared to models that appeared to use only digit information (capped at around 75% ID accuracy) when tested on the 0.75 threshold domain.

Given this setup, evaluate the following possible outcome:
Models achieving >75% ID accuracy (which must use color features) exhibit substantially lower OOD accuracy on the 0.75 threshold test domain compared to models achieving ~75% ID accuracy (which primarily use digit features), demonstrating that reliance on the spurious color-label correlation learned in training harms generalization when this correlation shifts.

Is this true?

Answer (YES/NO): YES